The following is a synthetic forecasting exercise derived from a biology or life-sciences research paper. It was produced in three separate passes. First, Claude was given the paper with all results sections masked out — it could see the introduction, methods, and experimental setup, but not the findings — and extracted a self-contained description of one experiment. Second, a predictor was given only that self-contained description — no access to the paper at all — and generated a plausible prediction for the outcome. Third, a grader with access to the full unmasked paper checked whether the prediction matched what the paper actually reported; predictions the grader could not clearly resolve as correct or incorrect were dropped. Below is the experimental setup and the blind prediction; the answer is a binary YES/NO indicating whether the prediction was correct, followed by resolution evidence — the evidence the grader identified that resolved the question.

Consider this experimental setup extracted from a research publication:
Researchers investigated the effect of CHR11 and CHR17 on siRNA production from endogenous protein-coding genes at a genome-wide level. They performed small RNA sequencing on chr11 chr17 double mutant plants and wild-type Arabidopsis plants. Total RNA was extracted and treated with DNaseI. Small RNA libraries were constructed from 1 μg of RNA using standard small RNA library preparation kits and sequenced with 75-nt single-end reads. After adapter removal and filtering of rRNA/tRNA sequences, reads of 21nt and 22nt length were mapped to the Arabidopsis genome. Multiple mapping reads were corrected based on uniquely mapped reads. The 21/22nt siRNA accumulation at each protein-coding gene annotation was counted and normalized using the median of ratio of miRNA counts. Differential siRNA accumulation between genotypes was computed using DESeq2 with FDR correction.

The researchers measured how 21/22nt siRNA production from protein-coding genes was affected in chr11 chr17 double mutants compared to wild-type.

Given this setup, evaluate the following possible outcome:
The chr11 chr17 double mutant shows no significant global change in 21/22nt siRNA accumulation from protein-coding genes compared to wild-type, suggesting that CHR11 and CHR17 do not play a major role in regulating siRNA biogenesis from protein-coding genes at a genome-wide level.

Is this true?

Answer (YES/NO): NO